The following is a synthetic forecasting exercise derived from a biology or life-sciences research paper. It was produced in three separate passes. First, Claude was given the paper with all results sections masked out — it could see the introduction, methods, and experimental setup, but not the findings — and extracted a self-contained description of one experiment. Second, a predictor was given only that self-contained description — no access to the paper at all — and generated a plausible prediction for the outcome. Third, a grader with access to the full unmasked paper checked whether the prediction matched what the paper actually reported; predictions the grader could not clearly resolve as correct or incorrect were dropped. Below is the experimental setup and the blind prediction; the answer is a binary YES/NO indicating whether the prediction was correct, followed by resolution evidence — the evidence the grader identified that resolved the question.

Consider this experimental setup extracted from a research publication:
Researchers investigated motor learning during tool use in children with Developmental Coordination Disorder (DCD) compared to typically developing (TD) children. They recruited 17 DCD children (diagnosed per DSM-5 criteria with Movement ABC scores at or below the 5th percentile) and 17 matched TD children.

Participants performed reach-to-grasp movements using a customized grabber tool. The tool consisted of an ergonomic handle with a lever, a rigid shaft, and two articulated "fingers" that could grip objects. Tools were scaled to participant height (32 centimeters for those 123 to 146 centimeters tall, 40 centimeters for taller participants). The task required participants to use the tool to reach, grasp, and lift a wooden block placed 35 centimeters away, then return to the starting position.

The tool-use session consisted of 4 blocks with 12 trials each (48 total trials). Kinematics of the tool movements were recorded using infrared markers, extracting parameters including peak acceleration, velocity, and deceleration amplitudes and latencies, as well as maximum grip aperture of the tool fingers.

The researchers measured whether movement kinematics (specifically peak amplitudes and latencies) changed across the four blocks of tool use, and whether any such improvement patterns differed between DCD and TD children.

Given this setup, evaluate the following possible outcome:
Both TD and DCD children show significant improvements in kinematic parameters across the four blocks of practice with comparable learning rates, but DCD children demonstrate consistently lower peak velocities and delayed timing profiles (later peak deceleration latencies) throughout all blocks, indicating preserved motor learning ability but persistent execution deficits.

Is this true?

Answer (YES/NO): NO